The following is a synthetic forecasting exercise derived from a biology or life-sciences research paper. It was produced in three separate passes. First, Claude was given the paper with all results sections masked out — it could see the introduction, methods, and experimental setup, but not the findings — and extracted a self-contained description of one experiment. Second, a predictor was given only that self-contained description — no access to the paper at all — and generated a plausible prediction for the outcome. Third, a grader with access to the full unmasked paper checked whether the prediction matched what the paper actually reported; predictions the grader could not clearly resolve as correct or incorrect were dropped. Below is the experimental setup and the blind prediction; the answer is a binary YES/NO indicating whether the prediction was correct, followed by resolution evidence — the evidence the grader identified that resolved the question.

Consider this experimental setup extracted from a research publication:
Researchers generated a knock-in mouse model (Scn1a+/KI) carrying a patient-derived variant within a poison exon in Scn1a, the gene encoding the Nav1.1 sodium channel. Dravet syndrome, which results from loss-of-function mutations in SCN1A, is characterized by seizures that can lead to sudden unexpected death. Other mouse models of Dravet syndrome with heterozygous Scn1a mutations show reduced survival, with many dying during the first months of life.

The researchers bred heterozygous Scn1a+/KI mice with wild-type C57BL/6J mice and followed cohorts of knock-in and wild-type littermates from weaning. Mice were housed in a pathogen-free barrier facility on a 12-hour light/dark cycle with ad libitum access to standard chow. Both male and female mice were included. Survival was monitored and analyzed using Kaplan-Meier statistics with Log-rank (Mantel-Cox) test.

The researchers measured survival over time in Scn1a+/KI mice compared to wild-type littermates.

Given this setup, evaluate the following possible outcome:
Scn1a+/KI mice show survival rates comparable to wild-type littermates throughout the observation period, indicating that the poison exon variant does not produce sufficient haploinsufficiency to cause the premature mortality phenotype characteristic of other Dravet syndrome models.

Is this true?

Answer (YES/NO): NO